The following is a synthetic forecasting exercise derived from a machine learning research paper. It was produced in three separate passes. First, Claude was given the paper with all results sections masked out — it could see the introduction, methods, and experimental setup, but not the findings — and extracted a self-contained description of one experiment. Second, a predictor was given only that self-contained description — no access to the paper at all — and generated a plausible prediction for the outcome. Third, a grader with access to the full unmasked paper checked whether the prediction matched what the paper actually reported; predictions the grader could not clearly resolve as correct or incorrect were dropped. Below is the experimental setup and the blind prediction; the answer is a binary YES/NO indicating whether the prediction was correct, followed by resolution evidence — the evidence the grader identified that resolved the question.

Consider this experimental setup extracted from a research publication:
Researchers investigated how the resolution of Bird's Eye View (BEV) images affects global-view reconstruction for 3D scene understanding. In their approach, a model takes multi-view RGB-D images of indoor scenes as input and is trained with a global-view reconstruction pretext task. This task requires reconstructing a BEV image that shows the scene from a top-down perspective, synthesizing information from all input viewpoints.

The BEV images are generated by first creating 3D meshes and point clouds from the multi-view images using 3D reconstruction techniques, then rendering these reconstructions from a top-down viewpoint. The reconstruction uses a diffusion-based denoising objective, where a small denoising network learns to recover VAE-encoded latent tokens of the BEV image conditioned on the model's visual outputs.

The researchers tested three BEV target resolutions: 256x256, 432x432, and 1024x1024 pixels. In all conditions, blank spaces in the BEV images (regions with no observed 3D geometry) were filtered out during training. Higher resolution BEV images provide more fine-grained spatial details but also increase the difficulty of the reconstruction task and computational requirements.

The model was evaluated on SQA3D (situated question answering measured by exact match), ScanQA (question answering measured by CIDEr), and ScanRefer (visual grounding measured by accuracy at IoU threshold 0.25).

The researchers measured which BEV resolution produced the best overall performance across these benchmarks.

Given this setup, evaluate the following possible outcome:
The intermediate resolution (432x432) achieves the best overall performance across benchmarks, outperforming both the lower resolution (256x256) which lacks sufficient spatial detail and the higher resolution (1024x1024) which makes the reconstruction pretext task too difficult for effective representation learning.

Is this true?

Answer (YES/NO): NO